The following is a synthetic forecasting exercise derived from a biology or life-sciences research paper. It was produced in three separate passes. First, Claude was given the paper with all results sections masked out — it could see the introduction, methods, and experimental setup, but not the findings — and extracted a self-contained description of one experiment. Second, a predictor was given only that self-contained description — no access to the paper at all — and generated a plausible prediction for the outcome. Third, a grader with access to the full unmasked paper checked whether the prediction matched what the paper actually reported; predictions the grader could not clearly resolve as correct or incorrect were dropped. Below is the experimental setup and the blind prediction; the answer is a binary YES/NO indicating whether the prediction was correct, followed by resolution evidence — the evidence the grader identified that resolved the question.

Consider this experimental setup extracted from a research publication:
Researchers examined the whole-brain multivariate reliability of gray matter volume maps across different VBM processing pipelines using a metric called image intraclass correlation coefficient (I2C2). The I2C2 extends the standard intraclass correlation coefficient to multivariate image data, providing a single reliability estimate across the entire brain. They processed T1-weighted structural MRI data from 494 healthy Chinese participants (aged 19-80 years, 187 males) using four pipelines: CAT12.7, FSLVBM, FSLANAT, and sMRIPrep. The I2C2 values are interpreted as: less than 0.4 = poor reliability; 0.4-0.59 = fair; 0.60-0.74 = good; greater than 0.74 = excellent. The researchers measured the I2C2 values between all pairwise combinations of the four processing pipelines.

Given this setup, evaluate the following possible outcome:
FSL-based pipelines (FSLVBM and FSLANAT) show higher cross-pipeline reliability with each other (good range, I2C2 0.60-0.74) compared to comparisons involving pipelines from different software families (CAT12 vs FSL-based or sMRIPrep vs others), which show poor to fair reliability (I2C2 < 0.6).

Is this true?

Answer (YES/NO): NO